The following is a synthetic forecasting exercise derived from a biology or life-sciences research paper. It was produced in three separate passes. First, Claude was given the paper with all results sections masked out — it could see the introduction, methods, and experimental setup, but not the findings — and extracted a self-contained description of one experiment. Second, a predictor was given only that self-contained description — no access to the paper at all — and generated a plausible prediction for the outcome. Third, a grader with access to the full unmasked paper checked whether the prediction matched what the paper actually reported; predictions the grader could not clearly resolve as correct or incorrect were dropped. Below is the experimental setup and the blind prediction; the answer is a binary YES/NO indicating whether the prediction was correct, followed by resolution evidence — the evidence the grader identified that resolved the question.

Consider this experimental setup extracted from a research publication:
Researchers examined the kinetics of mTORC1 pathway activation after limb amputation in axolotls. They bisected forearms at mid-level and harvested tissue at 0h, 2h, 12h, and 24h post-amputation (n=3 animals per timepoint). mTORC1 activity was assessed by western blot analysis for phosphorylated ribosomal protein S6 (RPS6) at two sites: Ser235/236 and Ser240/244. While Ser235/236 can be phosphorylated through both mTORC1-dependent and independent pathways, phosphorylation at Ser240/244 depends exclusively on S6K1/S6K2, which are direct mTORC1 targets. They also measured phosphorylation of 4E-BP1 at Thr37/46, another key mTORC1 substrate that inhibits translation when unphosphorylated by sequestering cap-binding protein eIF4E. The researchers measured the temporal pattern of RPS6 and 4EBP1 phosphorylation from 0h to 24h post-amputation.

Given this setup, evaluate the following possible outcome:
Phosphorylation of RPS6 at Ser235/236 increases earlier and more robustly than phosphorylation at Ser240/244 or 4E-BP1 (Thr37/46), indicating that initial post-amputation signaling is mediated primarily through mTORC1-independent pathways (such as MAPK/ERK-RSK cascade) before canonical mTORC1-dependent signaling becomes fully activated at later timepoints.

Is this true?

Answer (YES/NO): NO